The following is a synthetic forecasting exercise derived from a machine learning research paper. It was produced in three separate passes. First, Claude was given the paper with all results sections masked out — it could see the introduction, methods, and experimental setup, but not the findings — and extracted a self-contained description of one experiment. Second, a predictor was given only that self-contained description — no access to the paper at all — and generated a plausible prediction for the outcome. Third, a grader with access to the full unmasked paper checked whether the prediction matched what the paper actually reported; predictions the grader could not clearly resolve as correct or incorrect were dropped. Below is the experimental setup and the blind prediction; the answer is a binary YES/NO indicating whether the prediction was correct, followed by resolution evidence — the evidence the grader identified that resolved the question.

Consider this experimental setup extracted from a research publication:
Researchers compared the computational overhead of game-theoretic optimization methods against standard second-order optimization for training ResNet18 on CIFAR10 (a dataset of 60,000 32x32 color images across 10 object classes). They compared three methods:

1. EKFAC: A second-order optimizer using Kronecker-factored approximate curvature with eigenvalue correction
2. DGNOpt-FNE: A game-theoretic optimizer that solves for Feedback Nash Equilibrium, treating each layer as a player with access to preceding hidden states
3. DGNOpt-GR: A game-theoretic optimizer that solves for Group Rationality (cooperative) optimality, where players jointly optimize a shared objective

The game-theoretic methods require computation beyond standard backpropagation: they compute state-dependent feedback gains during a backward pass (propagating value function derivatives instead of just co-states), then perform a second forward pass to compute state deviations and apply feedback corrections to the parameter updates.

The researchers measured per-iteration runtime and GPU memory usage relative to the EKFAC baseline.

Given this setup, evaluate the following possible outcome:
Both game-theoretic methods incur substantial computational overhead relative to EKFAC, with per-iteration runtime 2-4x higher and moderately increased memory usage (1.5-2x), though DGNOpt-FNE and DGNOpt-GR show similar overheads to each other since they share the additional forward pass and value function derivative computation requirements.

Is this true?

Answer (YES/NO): NO